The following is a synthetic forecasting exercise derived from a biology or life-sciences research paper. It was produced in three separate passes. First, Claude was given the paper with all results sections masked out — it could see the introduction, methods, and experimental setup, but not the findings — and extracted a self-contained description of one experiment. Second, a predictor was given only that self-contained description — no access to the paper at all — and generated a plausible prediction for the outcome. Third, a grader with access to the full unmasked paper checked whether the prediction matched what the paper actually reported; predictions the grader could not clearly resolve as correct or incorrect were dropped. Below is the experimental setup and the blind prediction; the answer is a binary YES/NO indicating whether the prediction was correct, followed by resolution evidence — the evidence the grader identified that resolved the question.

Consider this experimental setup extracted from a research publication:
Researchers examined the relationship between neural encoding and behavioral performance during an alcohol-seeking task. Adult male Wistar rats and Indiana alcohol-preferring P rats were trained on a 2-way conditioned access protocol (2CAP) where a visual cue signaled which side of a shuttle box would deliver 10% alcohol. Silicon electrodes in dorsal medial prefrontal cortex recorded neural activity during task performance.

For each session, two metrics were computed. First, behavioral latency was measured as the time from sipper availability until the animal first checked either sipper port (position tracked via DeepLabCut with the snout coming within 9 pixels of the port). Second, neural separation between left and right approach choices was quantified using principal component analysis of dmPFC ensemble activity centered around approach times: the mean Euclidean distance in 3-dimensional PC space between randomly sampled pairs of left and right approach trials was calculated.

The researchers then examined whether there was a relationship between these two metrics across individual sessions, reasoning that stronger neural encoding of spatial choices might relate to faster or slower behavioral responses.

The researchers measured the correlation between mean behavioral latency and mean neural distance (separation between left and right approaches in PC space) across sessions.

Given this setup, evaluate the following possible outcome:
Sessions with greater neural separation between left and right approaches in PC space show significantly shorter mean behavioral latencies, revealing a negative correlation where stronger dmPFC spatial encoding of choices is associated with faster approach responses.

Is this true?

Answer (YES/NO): NO